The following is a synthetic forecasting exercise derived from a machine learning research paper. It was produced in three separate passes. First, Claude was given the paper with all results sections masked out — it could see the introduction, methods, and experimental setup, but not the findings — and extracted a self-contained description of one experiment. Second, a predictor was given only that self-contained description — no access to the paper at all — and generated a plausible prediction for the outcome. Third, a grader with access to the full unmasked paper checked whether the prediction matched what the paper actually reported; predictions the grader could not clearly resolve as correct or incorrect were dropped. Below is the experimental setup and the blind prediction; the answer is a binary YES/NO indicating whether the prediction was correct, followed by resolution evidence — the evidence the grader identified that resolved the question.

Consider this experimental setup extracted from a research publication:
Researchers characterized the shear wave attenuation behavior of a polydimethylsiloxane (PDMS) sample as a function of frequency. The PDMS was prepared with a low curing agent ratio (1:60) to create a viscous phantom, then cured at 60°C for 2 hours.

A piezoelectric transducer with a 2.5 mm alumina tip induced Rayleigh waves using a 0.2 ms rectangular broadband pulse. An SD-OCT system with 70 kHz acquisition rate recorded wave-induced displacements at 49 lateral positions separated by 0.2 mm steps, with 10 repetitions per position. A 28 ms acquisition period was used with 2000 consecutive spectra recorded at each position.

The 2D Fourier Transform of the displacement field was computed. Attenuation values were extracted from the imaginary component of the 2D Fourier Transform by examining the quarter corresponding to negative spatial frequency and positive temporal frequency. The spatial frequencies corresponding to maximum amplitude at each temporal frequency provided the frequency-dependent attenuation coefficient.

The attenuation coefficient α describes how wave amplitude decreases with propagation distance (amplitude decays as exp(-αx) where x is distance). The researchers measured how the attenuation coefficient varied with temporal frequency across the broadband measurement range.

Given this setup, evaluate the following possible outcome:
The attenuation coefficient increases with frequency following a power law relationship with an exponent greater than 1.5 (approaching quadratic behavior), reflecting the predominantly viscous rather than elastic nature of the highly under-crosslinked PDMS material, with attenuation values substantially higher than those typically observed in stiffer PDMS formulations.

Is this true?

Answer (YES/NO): NO